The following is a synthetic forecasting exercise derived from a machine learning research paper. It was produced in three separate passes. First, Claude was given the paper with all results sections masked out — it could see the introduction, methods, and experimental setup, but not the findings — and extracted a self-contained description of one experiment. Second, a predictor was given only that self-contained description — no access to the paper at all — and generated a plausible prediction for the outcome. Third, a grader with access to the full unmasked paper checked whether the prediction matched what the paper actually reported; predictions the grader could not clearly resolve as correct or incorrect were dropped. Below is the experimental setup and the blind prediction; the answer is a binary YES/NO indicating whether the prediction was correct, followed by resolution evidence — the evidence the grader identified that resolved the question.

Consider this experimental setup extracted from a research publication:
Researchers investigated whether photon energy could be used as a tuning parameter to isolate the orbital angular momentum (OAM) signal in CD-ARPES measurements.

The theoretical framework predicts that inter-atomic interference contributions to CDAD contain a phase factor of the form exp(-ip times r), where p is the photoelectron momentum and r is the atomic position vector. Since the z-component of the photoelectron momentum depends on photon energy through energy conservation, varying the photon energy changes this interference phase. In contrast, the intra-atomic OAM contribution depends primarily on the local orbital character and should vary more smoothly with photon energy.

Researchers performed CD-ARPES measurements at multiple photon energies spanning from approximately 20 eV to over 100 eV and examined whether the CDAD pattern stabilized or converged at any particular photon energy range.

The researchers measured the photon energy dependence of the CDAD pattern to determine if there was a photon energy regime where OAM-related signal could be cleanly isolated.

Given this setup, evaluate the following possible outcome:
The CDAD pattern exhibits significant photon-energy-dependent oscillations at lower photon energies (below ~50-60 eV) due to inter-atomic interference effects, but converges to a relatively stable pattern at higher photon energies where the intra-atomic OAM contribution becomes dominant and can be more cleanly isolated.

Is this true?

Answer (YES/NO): NO